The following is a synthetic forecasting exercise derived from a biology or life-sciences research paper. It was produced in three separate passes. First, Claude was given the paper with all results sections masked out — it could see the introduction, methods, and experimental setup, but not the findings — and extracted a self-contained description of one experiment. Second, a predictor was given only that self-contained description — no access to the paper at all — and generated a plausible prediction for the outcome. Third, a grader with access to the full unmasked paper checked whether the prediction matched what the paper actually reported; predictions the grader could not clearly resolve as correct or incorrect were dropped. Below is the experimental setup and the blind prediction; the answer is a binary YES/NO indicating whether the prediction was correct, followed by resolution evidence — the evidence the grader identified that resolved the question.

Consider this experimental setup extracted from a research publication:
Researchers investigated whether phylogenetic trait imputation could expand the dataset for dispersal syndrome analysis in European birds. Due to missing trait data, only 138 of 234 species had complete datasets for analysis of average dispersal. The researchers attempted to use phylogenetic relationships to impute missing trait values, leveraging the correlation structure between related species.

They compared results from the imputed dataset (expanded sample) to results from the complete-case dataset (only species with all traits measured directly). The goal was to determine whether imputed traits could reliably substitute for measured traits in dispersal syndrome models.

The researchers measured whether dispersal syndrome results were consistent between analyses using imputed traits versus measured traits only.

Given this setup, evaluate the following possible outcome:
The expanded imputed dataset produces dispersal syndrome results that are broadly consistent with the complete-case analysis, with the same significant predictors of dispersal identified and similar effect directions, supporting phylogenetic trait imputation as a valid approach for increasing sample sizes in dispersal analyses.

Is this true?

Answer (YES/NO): NO